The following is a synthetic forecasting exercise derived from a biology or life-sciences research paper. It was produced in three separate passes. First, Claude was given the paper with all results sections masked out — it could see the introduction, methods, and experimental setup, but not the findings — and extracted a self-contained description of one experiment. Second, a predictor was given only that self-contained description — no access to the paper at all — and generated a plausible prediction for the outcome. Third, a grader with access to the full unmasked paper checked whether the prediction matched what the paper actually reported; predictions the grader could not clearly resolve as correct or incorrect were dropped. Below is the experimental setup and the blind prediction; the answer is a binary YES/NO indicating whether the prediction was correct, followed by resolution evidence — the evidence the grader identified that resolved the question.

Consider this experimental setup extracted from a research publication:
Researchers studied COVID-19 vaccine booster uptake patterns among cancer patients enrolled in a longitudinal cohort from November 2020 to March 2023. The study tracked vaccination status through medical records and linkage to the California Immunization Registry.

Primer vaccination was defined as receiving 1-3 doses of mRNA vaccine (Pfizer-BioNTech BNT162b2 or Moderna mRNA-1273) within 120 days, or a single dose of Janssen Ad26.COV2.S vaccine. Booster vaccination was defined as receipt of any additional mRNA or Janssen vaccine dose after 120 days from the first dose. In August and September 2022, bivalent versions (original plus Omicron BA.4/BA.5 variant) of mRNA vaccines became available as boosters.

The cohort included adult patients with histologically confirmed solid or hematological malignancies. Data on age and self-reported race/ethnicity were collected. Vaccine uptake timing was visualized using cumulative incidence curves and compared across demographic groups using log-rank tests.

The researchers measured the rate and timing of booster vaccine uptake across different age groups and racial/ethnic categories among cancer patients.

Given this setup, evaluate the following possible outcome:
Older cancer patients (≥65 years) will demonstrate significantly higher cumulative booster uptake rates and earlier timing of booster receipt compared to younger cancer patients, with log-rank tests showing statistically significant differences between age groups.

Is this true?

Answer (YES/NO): YES